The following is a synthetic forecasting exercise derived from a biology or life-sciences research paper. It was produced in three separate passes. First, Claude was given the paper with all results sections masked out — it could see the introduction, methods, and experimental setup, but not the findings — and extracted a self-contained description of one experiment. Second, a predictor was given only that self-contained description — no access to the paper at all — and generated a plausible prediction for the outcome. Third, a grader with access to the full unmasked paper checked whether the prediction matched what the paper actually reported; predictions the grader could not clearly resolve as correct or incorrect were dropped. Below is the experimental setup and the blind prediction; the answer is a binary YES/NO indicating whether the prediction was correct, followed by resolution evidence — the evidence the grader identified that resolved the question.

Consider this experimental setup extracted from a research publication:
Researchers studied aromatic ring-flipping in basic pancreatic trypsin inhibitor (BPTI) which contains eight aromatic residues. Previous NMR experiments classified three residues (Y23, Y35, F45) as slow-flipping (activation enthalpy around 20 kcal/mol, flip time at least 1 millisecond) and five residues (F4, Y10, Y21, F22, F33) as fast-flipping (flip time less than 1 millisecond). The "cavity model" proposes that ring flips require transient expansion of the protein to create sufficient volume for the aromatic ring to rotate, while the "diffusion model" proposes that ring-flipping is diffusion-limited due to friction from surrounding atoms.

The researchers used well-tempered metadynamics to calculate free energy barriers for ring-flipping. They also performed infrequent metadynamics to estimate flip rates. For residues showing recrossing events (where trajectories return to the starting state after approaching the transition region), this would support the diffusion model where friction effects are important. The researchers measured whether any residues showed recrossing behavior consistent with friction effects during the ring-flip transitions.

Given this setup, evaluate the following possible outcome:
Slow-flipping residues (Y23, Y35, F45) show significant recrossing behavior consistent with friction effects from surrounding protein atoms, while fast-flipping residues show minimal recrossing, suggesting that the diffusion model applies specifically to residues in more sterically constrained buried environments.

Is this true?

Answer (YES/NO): NO